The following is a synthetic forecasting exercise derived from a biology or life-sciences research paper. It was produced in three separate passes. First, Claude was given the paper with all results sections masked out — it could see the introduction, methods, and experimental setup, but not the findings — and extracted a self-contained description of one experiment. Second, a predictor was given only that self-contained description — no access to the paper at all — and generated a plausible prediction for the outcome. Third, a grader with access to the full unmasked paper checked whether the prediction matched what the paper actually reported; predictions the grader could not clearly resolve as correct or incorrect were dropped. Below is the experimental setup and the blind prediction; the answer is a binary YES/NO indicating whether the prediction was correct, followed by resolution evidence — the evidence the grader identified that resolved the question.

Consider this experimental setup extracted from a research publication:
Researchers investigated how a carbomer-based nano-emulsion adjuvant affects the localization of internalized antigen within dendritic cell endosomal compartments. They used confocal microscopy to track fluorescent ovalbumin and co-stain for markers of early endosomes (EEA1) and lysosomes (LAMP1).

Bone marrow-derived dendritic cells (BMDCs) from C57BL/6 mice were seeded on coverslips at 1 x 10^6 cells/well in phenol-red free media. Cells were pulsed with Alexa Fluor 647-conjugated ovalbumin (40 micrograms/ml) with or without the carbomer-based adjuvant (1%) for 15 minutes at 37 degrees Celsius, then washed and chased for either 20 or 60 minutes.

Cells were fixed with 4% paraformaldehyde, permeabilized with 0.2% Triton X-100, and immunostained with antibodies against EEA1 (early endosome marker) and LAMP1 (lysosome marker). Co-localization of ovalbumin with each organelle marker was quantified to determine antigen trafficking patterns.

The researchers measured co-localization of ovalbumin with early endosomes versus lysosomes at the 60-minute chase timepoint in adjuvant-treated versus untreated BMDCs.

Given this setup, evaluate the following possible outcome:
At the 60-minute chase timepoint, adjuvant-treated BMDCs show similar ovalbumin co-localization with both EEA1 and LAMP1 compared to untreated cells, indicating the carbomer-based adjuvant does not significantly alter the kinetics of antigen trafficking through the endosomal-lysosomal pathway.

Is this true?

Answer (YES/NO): NO